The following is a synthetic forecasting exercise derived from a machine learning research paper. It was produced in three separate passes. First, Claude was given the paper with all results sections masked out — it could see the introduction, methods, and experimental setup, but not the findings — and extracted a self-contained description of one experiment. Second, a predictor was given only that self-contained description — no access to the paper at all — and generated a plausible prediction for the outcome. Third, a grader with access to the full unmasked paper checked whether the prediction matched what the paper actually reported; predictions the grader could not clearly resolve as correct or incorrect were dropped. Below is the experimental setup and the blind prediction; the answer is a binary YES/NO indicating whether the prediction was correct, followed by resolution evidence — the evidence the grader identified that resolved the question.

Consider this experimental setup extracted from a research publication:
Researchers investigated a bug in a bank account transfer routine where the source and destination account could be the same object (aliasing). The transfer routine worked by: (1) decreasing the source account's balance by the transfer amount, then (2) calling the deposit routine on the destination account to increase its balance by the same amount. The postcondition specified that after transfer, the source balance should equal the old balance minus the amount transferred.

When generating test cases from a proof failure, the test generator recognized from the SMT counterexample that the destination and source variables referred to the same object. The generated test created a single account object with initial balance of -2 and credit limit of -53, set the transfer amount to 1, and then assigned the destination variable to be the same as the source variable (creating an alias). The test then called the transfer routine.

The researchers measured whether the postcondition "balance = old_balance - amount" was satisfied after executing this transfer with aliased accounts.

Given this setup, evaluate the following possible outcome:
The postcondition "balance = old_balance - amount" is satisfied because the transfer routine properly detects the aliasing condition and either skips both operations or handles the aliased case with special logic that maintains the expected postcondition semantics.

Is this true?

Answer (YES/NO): NO